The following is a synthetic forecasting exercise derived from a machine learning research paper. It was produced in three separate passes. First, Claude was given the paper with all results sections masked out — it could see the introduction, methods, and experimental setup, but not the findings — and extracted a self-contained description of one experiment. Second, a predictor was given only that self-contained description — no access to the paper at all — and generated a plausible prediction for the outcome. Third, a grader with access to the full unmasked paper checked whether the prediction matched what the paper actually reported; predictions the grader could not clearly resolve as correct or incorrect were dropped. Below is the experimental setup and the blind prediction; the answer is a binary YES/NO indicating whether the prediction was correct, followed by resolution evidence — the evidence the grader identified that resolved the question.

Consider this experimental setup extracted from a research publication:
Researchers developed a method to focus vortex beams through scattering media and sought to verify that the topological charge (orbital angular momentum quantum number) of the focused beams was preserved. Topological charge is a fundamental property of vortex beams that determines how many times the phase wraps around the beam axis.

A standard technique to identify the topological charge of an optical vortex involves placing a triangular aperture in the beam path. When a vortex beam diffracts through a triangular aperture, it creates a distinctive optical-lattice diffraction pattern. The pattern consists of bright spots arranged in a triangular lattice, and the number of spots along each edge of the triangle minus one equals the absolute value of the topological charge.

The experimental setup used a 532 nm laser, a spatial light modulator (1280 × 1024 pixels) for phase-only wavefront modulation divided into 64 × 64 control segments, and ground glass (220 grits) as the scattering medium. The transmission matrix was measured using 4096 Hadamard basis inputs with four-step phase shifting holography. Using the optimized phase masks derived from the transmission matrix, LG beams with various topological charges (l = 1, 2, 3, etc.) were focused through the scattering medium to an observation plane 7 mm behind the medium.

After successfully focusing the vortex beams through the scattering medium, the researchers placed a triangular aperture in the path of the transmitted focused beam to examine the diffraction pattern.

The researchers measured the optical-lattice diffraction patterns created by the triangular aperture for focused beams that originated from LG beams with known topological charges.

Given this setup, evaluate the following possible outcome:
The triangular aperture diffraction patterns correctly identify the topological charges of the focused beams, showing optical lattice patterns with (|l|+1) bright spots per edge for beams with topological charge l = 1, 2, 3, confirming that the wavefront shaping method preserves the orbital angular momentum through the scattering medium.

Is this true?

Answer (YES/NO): YES